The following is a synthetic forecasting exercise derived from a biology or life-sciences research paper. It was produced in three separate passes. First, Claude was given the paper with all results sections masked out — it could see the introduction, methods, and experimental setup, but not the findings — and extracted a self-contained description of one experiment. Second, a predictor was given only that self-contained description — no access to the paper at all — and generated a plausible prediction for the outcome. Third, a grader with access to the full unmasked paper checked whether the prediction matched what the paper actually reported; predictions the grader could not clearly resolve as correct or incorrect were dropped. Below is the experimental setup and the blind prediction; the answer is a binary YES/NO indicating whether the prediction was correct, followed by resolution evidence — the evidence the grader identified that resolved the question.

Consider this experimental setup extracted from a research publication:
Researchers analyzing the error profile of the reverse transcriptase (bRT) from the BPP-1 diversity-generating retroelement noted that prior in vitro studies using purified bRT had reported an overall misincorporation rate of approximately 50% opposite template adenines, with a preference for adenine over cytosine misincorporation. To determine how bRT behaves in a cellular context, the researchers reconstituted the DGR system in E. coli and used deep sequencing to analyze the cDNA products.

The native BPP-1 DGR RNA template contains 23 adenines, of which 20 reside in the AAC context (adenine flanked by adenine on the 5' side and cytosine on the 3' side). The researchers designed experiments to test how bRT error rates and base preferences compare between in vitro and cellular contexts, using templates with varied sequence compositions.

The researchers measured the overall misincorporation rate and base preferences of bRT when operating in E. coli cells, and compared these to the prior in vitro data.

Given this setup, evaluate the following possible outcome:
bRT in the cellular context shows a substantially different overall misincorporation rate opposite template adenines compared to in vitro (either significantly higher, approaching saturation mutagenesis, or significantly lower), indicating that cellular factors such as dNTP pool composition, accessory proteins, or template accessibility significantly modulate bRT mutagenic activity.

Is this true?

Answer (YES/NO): NO